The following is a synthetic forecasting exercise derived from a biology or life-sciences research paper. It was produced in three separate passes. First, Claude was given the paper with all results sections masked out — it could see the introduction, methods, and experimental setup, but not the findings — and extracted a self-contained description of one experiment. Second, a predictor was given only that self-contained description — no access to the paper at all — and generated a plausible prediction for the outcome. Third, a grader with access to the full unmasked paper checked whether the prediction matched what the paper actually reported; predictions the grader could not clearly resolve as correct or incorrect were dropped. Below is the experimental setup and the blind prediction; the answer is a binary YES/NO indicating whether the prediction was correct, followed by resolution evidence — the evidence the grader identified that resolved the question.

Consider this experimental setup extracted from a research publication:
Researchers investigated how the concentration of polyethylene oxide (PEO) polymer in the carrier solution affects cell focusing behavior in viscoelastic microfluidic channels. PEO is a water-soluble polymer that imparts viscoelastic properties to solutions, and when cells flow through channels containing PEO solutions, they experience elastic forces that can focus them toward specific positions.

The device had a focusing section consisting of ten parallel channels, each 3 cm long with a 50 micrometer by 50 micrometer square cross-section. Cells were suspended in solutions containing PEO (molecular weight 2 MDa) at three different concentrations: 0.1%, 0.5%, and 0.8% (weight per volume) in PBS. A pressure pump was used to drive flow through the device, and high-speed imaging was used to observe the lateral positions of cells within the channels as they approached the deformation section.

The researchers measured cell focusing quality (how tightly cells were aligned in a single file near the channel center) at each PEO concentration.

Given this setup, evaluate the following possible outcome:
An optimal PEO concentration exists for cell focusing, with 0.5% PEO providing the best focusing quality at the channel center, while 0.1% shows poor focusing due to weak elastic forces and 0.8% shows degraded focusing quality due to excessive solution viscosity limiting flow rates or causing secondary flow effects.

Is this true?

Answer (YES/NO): NO